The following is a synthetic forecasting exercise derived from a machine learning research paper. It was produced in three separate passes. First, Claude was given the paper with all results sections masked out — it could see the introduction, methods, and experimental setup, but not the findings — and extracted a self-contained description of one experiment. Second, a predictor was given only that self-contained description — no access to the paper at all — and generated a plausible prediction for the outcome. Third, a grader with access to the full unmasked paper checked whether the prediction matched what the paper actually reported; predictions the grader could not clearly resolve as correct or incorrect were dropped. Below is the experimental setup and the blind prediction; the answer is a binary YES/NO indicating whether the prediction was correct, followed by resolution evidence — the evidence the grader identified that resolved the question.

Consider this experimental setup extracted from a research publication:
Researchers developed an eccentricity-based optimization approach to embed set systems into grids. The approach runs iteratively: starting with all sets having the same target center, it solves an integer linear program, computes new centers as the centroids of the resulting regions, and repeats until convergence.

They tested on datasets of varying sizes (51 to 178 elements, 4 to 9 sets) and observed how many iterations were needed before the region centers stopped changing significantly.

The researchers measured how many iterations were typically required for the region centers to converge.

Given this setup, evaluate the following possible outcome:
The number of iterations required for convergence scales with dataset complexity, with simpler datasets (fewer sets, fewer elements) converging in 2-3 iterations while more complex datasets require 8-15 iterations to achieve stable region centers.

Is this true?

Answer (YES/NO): NO